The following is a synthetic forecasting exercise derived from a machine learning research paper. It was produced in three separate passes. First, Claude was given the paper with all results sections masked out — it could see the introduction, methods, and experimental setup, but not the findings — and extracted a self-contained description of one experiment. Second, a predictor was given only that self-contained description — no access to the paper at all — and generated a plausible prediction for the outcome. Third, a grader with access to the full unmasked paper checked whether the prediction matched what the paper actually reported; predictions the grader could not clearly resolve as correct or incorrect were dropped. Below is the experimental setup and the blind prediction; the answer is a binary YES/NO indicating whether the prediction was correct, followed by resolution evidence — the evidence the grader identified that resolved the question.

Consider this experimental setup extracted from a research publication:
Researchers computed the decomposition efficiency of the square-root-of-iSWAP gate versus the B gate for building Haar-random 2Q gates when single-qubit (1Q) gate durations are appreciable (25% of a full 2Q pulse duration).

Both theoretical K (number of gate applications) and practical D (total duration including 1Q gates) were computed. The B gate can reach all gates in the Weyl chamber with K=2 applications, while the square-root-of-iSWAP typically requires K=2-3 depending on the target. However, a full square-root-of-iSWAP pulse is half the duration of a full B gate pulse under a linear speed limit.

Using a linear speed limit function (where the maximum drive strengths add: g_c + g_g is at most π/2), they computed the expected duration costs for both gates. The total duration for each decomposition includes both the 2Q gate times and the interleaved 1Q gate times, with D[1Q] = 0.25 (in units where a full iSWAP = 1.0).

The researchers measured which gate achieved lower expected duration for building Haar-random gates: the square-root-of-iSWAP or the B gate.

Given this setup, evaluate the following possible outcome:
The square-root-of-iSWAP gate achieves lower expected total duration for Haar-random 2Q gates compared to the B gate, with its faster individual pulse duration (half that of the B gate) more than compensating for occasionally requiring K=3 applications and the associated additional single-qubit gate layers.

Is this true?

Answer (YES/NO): YES